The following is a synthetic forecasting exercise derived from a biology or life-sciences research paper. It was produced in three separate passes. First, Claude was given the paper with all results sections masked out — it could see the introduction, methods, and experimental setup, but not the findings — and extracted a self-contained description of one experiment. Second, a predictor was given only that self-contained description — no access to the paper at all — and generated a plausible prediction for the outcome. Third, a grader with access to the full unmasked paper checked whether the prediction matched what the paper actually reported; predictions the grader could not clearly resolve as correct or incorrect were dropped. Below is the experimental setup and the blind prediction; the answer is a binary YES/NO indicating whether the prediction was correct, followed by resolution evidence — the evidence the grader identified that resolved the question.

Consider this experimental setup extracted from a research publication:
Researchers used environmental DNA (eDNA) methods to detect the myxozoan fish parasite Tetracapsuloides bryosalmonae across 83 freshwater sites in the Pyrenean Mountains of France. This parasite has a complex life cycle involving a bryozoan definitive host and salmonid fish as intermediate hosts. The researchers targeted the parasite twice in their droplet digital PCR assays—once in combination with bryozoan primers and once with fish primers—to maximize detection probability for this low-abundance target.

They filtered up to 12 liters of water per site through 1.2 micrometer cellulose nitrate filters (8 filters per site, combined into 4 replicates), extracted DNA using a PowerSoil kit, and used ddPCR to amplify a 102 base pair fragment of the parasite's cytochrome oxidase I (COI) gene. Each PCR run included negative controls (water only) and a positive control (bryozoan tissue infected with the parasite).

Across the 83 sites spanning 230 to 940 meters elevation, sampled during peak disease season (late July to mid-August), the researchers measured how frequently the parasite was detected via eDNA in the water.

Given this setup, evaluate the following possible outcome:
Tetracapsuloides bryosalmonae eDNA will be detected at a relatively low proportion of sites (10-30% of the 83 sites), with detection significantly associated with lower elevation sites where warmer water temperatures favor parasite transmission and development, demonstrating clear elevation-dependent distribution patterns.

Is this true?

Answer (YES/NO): NO